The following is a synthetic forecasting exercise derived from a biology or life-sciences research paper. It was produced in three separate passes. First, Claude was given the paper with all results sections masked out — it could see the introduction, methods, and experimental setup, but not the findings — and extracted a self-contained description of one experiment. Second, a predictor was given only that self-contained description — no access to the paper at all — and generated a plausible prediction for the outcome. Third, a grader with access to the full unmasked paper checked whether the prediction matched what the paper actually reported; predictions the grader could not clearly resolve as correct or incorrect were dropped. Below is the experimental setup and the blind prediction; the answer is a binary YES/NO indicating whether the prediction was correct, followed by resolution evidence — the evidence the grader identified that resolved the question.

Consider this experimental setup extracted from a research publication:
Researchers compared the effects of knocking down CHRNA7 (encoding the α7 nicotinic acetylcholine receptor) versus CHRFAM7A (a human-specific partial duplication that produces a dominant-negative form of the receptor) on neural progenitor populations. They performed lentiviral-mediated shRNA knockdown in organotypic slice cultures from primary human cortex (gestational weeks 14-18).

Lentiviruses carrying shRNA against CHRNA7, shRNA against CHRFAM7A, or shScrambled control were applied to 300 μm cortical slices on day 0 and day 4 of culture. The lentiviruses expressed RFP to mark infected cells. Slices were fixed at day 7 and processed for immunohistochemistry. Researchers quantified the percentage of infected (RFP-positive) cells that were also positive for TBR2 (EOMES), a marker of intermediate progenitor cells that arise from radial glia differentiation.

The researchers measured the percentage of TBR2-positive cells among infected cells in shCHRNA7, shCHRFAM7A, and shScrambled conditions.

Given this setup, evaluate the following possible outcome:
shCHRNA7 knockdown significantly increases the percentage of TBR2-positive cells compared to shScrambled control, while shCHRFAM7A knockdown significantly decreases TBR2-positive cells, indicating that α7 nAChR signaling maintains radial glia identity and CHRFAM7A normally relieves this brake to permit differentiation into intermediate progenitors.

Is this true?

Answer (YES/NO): NO